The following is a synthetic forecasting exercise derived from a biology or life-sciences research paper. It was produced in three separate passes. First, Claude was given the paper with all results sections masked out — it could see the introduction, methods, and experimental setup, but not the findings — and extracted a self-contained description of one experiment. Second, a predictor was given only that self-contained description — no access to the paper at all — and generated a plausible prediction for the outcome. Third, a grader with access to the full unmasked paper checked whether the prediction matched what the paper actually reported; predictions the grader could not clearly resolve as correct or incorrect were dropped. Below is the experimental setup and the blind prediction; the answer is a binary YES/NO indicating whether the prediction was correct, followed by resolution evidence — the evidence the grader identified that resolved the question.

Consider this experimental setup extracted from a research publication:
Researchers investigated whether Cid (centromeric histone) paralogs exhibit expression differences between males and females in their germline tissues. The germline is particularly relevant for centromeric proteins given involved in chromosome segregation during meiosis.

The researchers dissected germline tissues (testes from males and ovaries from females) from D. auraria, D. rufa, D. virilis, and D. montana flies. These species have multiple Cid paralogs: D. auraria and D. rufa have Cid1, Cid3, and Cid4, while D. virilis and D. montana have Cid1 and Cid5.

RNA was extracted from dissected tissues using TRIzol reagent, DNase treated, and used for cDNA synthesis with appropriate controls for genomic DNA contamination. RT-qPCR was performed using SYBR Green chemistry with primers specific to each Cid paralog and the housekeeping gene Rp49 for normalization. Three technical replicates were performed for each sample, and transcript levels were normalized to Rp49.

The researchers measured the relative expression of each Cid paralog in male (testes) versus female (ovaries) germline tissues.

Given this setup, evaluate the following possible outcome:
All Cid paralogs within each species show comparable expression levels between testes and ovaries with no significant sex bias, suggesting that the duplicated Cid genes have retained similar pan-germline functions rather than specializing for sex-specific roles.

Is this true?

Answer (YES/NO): NO